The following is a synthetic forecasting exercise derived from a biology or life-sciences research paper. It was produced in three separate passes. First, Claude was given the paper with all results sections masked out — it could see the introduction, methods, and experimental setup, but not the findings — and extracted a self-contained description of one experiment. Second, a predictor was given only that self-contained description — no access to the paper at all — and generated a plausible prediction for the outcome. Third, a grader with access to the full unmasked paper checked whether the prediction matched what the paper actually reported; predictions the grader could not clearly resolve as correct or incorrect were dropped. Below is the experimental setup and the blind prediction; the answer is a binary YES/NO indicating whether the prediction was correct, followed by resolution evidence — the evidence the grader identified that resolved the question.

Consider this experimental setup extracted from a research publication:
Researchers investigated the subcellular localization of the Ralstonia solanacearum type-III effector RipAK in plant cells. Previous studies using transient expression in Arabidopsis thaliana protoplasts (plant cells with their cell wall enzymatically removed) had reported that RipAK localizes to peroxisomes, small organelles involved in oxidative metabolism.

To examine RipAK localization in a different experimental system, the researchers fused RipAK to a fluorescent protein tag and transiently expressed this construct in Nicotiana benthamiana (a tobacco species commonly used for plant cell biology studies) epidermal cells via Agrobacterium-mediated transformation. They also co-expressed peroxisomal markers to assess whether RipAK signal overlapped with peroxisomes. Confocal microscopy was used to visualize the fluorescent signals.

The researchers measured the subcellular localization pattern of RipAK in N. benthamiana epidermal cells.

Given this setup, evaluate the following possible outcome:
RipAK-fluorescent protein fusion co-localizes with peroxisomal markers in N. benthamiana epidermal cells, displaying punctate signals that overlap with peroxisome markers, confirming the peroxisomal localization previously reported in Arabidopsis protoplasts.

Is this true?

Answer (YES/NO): NO